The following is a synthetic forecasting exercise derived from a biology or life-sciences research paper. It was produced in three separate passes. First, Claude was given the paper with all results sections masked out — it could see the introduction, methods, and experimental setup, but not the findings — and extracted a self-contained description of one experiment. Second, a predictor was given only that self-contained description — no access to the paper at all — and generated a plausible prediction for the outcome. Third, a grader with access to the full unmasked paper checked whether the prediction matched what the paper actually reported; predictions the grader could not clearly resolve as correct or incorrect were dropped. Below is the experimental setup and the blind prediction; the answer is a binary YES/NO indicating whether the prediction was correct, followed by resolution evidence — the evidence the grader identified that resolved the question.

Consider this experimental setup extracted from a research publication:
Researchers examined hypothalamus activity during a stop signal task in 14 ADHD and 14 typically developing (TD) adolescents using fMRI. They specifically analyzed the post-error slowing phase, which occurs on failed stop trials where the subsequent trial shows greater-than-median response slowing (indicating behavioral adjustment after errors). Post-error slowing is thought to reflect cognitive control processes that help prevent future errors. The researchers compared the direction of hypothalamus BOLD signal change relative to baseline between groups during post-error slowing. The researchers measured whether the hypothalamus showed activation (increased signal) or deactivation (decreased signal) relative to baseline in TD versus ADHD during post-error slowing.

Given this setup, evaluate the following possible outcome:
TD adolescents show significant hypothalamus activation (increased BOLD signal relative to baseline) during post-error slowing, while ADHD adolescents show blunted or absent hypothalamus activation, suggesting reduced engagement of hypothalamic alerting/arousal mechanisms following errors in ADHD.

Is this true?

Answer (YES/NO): NO